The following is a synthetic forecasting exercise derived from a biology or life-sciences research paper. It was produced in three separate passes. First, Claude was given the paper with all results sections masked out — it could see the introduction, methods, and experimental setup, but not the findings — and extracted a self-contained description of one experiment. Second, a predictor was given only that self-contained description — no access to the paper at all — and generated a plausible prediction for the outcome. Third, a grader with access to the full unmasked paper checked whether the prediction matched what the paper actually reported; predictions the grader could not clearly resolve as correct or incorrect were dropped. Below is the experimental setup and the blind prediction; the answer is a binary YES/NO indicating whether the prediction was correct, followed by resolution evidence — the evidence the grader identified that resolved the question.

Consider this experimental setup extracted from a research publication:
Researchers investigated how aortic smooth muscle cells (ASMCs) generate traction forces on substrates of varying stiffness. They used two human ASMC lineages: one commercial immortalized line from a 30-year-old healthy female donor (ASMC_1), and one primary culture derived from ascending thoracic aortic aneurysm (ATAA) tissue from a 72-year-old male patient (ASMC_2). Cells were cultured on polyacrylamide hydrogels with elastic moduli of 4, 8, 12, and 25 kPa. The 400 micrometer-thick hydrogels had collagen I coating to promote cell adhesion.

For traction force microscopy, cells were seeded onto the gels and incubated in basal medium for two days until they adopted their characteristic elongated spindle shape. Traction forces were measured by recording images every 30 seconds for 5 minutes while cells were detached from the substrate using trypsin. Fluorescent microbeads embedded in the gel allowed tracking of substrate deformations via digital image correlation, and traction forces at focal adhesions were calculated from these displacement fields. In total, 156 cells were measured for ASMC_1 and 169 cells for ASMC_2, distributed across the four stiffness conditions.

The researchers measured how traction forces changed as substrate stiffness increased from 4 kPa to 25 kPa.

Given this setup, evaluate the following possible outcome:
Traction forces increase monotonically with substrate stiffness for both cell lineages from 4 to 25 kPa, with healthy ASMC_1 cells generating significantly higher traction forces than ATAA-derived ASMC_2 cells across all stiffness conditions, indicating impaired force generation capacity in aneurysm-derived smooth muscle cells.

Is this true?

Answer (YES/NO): NO